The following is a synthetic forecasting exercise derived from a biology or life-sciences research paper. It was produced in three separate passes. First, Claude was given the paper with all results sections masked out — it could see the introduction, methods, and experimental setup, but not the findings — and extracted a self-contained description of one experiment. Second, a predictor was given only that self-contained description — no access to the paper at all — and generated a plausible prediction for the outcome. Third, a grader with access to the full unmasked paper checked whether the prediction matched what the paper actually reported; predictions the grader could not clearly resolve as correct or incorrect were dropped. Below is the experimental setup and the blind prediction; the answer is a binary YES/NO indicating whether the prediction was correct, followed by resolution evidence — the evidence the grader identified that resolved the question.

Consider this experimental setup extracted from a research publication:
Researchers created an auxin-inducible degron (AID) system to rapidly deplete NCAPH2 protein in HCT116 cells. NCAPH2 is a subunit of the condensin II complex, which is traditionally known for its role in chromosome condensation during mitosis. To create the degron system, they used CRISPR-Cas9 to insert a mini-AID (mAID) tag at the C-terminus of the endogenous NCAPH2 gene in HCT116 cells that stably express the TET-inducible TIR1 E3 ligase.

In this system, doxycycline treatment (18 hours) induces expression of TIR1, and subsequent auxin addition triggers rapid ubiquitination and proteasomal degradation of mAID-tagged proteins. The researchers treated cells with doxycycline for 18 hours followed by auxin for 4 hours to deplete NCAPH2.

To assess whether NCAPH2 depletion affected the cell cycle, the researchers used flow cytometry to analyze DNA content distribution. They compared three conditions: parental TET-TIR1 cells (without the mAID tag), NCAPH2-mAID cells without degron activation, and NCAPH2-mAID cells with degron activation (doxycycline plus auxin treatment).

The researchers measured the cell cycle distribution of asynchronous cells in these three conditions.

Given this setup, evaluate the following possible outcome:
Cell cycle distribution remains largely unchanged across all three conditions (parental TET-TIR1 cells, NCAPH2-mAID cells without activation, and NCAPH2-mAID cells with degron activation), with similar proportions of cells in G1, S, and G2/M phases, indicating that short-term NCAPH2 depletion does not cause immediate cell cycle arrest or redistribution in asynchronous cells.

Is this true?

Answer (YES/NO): YES